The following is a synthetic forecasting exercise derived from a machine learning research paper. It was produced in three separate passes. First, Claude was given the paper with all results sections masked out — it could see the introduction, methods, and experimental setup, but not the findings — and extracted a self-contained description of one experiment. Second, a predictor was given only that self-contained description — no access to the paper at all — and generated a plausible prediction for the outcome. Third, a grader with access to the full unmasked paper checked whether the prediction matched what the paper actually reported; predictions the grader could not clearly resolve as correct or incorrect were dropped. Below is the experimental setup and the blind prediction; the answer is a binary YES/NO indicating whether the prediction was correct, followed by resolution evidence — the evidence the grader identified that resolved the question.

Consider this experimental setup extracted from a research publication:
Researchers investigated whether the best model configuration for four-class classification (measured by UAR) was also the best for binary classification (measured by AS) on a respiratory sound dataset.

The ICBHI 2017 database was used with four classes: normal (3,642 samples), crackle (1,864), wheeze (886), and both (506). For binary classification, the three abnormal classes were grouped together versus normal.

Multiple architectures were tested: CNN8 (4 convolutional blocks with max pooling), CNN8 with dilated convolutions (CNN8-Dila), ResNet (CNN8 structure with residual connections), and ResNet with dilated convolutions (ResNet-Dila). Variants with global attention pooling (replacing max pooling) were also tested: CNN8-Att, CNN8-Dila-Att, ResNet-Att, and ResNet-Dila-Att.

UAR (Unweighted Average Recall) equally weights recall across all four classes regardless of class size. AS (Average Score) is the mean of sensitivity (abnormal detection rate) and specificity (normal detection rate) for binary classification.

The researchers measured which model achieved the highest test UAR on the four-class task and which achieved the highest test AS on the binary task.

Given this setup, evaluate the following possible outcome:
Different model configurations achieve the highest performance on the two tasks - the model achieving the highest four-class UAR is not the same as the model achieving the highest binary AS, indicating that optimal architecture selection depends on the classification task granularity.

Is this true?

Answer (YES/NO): YES